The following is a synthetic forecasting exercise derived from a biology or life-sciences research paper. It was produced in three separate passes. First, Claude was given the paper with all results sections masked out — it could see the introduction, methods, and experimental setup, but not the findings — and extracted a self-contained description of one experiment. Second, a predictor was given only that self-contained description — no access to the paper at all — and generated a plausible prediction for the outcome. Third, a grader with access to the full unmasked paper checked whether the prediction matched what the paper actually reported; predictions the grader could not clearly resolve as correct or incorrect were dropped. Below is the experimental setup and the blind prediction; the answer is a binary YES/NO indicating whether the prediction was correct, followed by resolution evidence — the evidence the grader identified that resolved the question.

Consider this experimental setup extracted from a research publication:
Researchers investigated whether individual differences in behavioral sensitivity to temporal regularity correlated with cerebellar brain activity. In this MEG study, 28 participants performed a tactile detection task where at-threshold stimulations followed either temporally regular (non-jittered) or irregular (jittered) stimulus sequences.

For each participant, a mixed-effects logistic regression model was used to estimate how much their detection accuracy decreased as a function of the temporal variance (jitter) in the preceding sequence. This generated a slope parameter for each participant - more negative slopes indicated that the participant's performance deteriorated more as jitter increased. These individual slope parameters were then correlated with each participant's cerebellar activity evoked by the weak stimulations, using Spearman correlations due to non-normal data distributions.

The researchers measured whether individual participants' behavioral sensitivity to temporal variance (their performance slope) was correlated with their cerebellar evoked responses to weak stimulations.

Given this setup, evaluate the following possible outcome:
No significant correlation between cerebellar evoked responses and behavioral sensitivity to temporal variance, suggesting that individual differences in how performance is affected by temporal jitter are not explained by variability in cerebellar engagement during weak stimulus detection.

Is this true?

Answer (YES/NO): NO